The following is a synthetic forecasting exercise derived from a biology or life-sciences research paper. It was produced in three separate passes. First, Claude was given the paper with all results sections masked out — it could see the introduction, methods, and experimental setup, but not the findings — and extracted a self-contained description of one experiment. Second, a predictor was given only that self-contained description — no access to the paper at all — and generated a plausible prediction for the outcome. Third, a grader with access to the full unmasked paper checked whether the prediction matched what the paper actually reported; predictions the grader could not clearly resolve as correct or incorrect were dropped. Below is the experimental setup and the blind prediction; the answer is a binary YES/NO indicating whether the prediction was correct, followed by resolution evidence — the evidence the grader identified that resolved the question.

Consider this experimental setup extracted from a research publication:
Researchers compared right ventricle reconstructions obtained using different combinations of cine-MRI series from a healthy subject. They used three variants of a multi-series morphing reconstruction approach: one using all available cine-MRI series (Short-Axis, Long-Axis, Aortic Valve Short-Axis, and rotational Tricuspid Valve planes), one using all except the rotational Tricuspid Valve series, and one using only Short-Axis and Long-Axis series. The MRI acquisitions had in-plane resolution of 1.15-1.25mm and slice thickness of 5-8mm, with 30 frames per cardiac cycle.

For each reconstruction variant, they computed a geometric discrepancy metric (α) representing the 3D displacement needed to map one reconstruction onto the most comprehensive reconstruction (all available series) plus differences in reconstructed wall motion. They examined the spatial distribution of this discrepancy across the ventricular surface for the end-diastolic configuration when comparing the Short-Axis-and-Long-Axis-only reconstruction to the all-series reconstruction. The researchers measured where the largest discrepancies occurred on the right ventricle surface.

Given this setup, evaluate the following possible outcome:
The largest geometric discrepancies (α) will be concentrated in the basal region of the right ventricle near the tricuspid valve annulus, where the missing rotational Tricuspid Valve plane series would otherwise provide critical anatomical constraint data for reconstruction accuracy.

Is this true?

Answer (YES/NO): NO